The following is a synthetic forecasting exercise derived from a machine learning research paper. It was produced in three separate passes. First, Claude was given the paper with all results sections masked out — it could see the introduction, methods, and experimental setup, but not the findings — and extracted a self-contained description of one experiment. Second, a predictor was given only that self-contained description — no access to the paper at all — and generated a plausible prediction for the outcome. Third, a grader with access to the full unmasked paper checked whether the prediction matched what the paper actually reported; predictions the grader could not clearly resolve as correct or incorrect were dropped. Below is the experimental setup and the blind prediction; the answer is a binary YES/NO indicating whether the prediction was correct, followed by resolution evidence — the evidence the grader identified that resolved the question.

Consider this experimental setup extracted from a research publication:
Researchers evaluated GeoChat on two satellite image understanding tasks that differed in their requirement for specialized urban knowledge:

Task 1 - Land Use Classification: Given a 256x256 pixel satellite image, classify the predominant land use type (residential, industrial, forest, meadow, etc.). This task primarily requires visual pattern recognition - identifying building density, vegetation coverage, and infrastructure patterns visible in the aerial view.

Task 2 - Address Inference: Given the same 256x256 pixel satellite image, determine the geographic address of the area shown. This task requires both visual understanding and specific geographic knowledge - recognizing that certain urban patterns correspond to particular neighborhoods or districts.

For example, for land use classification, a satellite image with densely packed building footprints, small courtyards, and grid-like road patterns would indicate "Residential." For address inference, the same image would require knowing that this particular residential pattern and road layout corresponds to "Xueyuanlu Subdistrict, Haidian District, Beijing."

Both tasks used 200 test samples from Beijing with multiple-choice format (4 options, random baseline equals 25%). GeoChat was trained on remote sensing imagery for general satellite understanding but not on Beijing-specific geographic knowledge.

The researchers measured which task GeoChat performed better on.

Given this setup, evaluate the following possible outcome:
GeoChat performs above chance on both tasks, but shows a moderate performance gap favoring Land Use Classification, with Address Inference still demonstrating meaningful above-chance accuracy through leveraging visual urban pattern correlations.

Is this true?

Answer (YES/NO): NO